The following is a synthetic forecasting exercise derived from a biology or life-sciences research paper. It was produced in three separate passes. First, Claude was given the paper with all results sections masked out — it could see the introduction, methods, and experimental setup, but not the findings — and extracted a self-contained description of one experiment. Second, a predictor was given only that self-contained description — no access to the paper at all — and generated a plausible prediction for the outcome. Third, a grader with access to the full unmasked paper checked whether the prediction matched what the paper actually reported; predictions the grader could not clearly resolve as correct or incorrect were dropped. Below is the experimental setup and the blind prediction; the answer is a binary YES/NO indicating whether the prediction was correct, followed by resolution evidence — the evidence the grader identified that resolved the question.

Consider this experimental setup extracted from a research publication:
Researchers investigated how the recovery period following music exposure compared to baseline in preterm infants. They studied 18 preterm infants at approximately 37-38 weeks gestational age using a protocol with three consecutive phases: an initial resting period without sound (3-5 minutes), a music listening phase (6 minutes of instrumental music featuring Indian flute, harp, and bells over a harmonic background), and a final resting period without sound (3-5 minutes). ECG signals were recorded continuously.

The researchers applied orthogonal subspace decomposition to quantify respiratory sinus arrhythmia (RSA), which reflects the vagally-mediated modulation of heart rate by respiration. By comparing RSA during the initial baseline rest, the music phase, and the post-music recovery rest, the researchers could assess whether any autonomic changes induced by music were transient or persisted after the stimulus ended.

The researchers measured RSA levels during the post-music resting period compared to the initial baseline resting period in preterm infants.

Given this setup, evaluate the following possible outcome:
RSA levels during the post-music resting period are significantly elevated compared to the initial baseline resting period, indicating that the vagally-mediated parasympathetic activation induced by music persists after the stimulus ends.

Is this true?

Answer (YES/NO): YES